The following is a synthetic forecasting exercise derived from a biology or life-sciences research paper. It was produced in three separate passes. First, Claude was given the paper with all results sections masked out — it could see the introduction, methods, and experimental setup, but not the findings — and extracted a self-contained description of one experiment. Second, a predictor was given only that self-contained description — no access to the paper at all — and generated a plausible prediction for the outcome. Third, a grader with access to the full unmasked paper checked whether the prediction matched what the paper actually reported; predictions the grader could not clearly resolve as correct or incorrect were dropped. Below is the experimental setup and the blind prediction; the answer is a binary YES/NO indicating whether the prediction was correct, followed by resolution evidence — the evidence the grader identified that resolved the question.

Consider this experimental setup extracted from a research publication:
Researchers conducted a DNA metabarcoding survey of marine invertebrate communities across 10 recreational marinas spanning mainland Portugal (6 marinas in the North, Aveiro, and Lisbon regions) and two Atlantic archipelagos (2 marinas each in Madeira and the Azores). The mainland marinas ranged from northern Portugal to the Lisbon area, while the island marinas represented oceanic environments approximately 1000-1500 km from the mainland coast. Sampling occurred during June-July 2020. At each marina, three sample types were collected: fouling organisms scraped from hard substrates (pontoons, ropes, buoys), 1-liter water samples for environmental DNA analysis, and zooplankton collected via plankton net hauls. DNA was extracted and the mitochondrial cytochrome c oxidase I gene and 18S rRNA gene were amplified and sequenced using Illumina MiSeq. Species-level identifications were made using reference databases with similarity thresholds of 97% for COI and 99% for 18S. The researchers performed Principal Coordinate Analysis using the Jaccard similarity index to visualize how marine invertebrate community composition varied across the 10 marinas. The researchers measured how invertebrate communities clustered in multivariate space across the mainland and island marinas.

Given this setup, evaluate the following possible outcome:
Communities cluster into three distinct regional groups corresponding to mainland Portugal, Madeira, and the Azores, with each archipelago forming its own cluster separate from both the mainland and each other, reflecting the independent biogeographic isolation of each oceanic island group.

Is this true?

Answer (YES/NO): NO